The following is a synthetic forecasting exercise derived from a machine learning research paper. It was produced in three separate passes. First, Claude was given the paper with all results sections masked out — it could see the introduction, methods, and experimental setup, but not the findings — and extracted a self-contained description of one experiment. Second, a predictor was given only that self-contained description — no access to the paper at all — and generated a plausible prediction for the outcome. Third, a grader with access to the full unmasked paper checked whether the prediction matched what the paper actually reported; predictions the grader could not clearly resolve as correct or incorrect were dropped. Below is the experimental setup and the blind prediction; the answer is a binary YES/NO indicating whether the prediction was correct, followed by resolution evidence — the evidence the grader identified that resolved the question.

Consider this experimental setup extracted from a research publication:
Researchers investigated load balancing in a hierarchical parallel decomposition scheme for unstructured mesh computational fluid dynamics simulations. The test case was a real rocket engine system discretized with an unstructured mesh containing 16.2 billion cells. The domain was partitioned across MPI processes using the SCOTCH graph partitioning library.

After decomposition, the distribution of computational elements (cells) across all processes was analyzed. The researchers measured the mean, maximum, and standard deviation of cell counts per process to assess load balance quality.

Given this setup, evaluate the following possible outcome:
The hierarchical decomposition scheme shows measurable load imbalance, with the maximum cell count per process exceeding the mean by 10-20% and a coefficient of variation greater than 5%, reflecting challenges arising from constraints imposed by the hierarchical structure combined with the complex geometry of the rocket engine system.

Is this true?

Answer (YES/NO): NO